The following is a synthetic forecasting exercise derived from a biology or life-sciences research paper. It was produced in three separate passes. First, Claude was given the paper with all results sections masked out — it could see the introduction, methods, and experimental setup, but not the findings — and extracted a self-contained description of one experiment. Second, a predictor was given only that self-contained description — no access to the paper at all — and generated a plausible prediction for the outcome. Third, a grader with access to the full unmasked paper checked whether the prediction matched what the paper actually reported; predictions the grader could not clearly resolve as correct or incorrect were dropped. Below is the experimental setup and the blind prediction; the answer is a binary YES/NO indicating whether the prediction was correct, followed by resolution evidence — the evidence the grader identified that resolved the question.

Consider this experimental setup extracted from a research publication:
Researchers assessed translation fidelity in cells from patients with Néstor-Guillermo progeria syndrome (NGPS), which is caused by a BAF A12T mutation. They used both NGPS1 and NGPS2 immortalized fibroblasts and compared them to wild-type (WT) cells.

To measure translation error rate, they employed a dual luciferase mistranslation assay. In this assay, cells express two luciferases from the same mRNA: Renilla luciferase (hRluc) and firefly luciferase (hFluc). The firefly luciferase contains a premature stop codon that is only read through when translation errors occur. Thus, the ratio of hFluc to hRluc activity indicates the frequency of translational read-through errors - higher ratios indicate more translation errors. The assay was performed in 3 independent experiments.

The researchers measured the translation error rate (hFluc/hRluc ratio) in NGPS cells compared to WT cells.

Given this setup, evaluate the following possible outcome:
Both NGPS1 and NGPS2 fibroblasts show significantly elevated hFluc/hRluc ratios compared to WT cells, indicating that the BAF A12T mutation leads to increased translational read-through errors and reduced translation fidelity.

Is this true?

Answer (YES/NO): YES